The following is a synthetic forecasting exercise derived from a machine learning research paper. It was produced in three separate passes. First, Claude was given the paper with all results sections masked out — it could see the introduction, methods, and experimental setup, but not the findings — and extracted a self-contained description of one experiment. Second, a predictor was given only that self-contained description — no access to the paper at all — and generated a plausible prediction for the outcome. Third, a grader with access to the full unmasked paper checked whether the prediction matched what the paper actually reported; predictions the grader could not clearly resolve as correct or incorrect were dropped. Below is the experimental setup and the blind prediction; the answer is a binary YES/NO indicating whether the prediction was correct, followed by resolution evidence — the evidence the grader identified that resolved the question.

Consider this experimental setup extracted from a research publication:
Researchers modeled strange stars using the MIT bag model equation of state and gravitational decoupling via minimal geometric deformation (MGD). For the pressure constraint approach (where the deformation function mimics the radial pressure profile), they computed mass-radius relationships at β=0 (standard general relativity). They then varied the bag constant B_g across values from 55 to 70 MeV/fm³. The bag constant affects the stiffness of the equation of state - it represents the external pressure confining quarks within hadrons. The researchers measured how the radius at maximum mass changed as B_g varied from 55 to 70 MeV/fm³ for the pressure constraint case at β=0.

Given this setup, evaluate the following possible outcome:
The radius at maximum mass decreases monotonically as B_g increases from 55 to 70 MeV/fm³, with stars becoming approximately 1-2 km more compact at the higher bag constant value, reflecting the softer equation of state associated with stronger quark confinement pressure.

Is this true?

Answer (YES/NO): NO